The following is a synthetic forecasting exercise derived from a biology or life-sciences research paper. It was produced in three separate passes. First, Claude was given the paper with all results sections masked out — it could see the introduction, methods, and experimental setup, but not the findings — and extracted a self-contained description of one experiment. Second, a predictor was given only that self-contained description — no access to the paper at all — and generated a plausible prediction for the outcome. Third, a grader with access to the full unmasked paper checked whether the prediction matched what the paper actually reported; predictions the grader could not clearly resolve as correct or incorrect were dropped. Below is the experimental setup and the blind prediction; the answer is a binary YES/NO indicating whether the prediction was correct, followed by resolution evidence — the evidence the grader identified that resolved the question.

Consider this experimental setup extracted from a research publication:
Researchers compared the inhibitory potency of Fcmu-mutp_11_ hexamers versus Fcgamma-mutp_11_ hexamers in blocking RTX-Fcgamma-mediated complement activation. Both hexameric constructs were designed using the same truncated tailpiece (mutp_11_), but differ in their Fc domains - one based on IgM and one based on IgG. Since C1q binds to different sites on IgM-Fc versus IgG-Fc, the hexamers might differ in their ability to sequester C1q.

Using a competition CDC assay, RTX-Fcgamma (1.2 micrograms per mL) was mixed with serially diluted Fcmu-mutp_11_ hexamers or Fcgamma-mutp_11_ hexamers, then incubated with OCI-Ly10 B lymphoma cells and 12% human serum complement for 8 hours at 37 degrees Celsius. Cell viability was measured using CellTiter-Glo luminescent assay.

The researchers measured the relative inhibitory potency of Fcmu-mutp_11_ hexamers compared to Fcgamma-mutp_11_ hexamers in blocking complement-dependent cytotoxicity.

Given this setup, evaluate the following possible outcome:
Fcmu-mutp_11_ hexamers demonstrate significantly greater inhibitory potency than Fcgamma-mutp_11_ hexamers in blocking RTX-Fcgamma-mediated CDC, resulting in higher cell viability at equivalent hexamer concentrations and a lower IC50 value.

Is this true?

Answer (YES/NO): NO